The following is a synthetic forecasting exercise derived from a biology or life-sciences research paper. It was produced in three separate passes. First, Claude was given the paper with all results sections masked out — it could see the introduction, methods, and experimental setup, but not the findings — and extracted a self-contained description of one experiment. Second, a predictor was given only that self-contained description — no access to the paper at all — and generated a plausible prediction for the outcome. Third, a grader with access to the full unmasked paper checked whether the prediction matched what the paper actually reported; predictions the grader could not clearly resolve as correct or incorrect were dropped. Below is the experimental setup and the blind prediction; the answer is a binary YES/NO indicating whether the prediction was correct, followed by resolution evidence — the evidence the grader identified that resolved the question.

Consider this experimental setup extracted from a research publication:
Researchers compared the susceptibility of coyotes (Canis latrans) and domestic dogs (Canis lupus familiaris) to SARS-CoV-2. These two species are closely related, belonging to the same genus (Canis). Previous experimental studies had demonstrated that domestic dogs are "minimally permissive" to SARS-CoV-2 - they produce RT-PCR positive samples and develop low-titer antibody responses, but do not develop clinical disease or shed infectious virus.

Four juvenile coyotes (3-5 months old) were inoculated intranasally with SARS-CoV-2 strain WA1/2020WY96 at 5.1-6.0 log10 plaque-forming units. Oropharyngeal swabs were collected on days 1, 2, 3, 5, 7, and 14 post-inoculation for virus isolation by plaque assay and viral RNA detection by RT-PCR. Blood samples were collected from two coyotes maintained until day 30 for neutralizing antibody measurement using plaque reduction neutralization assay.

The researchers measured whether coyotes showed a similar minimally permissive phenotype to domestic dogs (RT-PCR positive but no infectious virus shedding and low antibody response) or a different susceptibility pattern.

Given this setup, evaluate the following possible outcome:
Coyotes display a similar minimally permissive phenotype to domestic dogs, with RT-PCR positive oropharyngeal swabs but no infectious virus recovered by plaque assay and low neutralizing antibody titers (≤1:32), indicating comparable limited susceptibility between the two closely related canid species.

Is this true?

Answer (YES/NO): NO